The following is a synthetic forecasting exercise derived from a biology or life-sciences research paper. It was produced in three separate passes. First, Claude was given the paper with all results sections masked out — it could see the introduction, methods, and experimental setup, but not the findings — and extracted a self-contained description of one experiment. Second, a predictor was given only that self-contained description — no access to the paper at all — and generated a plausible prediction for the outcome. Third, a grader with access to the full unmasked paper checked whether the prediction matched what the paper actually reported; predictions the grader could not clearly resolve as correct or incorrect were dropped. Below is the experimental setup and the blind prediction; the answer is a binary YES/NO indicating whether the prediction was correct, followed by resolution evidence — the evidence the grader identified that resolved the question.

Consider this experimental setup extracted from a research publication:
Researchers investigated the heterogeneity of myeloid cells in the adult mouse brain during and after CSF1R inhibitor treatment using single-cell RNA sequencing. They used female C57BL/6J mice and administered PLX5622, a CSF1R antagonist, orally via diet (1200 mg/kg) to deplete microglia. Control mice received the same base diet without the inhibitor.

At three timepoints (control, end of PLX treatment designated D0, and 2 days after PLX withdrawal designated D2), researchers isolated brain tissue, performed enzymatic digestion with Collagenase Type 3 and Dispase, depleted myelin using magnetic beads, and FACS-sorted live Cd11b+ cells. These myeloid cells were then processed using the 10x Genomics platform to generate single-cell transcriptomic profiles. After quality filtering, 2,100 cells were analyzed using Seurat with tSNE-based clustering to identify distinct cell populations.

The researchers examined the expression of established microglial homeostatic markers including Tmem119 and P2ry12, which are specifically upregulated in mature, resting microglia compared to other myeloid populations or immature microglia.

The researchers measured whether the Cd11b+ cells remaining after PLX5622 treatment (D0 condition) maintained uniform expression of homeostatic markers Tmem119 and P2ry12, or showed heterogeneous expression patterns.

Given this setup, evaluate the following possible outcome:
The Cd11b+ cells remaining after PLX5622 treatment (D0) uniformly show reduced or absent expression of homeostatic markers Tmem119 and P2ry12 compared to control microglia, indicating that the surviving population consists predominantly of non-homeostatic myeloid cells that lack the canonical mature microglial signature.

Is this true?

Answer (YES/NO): YES